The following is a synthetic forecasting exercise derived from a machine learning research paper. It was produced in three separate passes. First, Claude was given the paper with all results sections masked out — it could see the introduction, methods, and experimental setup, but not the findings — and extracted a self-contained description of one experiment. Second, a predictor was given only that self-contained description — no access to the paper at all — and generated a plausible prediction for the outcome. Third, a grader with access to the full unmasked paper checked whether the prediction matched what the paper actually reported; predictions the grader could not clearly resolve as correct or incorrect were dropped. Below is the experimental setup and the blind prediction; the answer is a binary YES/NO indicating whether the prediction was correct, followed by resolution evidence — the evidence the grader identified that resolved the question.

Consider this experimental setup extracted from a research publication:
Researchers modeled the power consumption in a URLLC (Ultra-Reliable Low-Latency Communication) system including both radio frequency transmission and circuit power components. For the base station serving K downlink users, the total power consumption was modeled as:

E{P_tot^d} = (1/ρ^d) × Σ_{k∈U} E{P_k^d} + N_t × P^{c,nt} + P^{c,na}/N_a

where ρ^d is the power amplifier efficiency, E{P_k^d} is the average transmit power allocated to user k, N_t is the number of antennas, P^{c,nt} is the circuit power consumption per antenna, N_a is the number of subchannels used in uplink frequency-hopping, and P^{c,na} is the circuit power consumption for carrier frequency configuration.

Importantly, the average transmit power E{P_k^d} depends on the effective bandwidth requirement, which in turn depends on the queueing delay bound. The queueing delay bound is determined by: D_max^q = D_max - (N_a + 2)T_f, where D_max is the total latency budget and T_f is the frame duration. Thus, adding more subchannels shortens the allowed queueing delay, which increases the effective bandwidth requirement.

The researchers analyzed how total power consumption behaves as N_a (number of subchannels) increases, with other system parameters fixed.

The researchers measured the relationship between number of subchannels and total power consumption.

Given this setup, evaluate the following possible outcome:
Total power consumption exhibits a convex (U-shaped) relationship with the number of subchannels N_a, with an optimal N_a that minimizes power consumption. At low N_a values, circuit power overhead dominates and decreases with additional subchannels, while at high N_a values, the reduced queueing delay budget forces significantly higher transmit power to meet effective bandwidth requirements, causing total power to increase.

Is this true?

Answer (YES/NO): NO